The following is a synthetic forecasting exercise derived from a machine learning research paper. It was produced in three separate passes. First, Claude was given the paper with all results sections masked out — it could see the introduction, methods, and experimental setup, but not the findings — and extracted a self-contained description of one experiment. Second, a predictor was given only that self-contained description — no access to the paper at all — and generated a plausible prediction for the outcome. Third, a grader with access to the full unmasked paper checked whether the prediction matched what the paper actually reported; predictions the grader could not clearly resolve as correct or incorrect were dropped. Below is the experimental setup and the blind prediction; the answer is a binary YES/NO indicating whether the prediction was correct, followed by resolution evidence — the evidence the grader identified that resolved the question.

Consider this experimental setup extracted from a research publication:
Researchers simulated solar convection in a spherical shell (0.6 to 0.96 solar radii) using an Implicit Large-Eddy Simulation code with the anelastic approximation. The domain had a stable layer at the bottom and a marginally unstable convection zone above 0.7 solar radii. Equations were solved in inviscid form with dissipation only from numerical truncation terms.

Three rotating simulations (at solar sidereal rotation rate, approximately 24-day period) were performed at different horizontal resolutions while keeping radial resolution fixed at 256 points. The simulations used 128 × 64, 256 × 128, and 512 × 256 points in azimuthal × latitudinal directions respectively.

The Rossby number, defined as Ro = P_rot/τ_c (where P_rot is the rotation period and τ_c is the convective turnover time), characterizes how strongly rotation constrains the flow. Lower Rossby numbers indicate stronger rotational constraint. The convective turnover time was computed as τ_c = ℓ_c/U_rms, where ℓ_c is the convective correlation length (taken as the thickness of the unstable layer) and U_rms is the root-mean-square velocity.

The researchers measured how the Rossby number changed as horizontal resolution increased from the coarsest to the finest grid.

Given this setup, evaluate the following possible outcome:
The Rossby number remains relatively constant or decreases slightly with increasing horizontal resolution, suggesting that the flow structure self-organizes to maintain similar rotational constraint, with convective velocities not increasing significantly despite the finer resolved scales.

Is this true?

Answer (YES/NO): NO